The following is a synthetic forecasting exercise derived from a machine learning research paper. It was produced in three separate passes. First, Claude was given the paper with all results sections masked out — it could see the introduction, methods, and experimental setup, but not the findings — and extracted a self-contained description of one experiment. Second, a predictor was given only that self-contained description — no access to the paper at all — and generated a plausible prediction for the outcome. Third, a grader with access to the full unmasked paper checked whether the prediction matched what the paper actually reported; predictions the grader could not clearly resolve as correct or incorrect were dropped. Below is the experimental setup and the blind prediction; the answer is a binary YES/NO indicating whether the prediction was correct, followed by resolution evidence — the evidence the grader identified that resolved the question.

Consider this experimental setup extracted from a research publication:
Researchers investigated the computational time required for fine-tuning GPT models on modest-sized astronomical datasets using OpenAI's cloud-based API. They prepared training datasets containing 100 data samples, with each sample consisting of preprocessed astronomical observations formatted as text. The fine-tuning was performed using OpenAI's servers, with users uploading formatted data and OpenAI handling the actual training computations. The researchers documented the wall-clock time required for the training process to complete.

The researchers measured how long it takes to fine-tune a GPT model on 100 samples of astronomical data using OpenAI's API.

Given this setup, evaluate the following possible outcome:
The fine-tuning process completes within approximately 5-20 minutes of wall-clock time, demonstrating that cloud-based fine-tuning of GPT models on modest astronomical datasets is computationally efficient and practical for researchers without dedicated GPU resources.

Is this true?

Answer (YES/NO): NO